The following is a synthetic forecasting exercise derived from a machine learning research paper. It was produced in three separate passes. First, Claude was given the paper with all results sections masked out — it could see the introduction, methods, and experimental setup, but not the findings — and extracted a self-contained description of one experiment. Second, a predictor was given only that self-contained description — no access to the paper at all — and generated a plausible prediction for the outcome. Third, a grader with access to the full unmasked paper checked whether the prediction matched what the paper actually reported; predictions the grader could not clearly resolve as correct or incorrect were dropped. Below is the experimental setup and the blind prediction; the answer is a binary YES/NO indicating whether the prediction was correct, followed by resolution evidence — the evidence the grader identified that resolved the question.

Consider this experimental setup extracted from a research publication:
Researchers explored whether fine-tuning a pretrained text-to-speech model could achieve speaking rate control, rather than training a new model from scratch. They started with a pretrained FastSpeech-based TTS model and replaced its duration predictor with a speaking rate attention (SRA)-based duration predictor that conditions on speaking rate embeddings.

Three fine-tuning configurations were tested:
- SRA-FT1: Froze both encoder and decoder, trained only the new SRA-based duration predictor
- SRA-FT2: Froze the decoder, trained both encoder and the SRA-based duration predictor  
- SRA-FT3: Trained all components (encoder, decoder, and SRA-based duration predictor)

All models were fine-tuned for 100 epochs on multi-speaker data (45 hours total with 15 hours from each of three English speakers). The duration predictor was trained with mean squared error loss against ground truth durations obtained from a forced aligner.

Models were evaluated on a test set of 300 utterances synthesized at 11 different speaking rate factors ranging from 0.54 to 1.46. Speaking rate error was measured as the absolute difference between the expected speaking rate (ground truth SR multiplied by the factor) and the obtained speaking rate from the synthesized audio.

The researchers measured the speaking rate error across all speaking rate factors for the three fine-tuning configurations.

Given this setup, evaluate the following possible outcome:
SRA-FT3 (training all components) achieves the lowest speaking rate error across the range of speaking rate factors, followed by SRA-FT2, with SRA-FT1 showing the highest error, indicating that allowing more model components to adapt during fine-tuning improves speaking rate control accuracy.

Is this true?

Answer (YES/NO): YES